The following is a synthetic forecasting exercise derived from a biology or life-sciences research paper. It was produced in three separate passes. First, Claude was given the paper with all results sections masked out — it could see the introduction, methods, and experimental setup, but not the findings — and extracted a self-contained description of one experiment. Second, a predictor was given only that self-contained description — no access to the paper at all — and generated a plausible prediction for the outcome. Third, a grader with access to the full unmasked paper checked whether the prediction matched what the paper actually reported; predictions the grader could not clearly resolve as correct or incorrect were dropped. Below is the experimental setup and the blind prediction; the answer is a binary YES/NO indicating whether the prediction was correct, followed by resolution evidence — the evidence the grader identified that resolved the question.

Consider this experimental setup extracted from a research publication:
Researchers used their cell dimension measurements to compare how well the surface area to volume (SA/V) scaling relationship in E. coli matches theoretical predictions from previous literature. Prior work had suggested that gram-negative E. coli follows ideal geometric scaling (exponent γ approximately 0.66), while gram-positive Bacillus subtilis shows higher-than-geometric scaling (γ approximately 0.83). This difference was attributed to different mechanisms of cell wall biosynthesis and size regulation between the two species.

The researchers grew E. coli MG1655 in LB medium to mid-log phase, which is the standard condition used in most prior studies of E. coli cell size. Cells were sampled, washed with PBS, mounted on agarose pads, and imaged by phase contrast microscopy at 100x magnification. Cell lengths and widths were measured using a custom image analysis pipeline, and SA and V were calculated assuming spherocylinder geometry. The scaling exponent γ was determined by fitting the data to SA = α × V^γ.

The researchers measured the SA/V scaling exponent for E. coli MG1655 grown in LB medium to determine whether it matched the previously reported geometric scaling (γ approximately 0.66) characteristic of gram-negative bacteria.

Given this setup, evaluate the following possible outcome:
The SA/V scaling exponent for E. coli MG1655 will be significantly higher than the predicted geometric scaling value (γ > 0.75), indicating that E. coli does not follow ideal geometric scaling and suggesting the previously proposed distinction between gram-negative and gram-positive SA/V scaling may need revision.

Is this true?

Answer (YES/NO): NO